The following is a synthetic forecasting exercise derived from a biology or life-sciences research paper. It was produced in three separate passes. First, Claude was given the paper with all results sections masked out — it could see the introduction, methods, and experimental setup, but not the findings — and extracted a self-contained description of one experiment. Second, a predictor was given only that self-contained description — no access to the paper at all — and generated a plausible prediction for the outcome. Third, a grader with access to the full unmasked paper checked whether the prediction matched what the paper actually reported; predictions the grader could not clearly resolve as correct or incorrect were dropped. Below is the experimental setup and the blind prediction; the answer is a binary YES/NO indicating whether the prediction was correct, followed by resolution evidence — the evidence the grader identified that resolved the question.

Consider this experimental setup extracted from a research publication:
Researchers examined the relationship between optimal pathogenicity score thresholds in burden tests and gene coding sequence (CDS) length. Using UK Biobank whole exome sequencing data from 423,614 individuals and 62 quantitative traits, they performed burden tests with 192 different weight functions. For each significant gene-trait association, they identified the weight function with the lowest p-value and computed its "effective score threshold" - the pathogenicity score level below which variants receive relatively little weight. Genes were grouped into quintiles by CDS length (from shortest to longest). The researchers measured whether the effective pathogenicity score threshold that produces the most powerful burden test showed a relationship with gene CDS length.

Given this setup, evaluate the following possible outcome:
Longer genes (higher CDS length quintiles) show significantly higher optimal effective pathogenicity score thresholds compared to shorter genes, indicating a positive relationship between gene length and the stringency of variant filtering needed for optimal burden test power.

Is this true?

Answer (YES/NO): YES